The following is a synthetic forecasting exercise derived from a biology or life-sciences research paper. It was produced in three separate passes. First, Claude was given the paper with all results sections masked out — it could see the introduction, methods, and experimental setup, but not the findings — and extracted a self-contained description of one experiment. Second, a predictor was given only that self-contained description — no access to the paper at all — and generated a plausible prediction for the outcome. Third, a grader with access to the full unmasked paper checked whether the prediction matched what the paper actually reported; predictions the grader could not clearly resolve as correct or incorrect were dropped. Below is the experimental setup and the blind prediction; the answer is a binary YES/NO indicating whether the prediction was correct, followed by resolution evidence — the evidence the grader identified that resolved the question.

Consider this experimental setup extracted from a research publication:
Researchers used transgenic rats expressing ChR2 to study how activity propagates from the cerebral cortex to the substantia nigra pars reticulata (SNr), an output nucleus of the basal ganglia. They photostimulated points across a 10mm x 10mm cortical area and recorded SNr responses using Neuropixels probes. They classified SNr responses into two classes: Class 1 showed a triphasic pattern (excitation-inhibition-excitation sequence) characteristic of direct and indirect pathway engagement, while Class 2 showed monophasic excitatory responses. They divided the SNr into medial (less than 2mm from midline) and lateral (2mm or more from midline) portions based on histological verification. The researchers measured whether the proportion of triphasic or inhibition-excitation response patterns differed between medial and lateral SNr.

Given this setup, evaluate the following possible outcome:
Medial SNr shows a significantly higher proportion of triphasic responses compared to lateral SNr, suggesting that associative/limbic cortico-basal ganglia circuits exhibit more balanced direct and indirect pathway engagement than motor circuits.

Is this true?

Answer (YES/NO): NO